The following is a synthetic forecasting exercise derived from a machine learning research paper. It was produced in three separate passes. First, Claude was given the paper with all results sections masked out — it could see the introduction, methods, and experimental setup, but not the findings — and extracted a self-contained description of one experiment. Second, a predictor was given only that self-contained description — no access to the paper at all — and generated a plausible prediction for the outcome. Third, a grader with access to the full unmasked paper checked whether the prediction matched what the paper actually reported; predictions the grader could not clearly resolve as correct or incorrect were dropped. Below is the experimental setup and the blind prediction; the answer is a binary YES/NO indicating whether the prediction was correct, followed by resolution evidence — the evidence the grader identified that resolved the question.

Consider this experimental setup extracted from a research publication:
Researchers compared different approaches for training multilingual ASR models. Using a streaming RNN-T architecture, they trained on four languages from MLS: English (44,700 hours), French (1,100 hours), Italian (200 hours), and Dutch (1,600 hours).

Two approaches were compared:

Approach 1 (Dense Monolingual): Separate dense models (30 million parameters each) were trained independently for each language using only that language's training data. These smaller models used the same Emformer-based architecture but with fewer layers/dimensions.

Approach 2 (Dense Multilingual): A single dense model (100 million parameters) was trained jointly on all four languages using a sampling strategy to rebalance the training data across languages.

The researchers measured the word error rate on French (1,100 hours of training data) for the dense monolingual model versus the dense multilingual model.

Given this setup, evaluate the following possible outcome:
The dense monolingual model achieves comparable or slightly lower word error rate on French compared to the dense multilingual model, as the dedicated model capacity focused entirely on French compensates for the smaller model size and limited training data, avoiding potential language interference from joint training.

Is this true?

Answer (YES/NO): NO